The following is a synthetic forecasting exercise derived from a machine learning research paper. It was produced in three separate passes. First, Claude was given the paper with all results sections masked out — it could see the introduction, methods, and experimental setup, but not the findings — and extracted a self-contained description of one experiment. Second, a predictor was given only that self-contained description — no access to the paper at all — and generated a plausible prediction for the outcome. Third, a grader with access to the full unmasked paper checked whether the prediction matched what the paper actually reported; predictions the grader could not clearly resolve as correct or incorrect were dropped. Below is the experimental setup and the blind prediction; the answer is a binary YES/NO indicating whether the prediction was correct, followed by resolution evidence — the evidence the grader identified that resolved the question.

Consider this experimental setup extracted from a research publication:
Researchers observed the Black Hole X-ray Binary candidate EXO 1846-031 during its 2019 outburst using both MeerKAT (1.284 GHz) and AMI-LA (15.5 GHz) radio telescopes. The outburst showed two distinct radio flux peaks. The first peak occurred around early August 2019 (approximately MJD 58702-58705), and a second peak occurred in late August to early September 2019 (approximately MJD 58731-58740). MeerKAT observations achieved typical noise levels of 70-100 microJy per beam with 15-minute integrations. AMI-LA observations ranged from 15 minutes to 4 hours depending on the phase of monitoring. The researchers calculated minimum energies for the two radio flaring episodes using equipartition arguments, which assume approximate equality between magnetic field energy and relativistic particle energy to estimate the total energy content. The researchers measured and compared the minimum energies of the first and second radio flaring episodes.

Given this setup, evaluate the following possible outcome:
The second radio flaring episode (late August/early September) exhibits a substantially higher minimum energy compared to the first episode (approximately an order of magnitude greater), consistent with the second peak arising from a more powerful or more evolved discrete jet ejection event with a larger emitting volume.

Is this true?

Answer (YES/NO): YES